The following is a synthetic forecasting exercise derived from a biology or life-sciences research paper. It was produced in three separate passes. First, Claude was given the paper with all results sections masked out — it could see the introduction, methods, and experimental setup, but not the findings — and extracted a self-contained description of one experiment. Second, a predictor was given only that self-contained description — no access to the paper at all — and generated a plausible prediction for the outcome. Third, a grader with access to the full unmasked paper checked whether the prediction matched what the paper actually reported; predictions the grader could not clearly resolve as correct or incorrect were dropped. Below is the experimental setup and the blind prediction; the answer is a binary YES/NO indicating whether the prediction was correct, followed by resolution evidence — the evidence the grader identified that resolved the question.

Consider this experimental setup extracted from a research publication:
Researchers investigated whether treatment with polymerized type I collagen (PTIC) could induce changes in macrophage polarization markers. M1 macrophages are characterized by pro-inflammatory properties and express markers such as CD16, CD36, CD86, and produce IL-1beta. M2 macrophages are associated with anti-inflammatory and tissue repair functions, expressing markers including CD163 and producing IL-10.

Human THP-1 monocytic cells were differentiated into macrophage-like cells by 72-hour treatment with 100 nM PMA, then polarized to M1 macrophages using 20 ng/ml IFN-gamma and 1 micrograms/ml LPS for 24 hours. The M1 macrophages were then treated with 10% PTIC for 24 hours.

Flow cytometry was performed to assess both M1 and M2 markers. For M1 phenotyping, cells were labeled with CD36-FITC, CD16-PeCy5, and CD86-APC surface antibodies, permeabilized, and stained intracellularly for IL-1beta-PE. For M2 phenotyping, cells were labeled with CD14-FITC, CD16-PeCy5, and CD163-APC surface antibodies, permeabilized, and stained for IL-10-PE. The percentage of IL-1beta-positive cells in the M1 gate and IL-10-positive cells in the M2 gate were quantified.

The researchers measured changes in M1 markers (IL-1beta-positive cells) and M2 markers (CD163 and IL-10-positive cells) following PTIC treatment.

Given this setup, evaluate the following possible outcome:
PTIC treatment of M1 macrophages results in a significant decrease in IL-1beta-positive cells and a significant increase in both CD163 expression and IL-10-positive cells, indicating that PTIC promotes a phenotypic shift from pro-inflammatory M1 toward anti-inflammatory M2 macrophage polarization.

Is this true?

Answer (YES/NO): YES